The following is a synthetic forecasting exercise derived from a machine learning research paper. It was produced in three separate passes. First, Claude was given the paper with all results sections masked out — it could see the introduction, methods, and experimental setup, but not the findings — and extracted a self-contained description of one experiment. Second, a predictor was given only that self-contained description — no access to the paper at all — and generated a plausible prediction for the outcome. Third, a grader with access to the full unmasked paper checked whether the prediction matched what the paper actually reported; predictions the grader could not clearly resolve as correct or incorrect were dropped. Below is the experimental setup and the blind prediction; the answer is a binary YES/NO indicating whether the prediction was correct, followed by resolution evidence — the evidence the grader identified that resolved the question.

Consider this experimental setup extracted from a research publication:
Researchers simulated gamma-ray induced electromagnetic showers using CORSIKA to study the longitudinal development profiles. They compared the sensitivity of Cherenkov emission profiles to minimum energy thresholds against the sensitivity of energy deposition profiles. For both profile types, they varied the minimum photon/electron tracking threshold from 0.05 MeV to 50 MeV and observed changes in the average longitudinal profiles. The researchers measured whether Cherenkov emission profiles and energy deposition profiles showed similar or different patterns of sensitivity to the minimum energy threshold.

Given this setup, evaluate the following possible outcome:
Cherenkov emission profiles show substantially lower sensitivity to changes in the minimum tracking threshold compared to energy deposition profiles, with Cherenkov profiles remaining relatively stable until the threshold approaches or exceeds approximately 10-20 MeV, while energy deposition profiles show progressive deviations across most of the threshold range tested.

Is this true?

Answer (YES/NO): NO